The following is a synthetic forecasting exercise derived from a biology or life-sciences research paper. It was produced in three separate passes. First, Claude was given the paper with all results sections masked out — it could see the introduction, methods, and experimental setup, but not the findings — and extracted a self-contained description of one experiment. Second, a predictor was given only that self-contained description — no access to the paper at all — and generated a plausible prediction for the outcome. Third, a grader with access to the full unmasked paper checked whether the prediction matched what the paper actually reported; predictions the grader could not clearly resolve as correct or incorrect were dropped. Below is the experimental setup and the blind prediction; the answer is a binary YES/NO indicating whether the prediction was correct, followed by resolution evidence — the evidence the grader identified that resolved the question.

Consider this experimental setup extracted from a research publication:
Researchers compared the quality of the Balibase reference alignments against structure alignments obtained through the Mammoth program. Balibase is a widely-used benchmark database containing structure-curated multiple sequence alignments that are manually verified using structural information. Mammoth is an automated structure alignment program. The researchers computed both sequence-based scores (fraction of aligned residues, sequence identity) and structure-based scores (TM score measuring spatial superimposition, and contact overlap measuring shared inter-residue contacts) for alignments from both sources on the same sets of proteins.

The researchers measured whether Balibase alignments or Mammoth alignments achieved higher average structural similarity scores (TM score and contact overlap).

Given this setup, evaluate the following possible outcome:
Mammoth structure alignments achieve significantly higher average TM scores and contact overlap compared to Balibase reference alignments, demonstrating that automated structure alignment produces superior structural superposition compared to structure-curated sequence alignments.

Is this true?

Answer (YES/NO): NO